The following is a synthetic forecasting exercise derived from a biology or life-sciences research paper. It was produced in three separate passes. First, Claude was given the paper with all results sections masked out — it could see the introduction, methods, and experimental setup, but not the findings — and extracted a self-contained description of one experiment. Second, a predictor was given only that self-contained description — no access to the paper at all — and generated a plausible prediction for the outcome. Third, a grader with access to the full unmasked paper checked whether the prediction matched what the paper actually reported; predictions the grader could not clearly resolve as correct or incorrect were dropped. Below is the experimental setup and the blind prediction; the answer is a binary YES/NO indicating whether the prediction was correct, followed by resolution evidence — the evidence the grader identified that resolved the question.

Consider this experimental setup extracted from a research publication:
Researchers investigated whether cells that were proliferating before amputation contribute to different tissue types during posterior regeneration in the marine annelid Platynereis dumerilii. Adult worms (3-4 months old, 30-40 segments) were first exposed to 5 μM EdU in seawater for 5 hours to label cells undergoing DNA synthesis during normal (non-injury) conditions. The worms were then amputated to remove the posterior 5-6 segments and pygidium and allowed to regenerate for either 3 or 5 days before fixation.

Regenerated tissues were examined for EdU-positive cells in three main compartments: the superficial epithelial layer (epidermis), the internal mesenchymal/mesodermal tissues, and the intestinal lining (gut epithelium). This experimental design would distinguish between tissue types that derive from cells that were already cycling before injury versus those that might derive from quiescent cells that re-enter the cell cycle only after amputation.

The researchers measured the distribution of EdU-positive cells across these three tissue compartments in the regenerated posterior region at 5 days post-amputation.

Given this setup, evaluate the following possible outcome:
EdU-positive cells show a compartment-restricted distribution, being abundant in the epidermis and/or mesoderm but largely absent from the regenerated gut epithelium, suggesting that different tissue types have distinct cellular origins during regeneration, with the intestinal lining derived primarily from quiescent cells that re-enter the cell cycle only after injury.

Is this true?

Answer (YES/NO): NO